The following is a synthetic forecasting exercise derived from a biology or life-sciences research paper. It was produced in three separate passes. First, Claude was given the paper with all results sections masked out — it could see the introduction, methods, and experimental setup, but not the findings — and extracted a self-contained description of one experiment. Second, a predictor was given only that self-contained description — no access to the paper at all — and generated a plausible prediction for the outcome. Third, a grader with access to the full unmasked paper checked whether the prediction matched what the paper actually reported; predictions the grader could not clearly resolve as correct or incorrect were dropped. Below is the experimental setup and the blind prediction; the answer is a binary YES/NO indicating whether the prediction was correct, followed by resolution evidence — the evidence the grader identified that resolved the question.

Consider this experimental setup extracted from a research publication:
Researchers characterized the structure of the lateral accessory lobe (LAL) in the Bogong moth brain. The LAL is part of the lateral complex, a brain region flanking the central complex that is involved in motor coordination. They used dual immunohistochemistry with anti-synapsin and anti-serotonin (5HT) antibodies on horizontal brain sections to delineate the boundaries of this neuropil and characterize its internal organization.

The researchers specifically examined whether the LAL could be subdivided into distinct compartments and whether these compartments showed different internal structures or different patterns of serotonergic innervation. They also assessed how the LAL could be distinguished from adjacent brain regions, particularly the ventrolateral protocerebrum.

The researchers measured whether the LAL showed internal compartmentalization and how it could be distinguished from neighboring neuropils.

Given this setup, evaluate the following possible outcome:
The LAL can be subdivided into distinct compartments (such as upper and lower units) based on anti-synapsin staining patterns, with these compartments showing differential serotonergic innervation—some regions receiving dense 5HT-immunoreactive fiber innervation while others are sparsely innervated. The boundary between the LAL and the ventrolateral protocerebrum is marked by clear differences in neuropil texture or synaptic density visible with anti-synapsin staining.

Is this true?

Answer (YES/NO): NO